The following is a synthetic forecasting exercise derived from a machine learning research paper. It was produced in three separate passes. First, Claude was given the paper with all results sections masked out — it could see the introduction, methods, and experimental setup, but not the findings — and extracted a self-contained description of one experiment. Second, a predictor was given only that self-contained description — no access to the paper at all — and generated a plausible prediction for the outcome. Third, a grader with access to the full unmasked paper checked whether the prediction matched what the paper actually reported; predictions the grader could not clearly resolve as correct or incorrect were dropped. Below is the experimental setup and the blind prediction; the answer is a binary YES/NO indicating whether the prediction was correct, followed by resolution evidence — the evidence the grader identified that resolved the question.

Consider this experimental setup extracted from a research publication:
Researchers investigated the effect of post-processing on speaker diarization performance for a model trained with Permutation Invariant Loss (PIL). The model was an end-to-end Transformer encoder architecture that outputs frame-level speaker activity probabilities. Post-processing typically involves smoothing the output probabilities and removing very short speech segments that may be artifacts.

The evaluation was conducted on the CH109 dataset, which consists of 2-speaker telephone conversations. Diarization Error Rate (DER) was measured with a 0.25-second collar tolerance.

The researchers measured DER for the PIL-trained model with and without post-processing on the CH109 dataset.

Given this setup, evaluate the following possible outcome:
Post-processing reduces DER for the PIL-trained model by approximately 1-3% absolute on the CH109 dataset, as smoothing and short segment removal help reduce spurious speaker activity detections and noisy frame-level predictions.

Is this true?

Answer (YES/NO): NO